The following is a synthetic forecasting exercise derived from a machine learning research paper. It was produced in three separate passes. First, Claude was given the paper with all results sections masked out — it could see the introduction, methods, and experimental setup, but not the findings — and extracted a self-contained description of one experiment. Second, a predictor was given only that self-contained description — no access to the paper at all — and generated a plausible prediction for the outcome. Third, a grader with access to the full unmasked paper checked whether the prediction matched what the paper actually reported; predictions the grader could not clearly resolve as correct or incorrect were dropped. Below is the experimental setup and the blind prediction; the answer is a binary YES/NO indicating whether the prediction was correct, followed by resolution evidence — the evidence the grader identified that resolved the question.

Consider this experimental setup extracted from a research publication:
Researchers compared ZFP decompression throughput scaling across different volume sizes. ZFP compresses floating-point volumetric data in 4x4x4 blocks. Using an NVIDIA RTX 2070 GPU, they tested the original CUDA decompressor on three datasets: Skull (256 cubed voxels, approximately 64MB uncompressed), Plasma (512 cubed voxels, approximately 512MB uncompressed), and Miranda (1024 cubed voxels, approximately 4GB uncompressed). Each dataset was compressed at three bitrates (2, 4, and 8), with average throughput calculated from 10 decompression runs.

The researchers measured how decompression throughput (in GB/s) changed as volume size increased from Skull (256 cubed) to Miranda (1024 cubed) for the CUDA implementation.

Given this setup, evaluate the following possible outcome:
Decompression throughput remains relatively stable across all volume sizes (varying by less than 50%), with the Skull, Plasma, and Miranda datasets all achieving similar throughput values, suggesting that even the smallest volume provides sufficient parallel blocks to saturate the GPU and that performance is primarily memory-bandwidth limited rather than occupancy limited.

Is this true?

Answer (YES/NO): NO